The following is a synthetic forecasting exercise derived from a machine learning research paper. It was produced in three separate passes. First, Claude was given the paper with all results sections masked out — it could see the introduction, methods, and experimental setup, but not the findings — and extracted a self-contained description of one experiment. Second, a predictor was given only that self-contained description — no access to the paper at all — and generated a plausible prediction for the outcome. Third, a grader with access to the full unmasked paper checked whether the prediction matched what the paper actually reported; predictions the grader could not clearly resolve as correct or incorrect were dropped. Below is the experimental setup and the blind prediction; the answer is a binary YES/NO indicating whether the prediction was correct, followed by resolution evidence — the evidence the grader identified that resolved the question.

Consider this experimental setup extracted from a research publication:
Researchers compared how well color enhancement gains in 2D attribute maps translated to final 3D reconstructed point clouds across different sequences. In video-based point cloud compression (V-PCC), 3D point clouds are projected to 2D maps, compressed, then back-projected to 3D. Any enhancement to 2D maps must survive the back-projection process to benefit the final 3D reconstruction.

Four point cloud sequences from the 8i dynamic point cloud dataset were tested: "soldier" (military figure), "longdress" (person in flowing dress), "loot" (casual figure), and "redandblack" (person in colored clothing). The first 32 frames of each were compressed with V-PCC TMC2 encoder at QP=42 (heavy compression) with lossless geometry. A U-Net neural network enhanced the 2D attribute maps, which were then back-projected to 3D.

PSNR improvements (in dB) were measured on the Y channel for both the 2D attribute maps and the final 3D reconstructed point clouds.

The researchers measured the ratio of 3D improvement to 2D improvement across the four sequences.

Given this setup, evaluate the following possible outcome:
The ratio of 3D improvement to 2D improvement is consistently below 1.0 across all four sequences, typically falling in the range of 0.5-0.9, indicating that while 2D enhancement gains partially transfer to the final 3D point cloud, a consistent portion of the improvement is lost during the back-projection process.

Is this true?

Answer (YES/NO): NO